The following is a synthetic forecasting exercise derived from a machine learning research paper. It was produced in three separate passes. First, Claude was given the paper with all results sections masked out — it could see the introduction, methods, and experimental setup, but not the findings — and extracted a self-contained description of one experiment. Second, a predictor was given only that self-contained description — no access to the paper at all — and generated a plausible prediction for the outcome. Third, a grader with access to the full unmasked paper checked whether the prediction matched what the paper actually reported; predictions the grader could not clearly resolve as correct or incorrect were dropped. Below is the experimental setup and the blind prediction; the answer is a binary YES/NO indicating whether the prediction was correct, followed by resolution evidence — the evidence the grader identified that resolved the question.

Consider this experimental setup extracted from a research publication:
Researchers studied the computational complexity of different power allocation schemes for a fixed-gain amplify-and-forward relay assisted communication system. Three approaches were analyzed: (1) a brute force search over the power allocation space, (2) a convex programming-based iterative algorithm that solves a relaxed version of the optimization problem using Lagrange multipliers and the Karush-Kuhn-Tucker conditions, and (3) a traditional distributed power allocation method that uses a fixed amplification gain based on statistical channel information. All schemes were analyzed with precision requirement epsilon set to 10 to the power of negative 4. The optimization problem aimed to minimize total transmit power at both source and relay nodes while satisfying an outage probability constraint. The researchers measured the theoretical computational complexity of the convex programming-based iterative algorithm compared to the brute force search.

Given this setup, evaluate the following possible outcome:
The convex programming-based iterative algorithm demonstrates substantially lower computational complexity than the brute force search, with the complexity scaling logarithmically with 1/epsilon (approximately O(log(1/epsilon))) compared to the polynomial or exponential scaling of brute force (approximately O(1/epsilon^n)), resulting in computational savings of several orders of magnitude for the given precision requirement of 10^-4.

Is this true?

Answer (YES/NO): YES